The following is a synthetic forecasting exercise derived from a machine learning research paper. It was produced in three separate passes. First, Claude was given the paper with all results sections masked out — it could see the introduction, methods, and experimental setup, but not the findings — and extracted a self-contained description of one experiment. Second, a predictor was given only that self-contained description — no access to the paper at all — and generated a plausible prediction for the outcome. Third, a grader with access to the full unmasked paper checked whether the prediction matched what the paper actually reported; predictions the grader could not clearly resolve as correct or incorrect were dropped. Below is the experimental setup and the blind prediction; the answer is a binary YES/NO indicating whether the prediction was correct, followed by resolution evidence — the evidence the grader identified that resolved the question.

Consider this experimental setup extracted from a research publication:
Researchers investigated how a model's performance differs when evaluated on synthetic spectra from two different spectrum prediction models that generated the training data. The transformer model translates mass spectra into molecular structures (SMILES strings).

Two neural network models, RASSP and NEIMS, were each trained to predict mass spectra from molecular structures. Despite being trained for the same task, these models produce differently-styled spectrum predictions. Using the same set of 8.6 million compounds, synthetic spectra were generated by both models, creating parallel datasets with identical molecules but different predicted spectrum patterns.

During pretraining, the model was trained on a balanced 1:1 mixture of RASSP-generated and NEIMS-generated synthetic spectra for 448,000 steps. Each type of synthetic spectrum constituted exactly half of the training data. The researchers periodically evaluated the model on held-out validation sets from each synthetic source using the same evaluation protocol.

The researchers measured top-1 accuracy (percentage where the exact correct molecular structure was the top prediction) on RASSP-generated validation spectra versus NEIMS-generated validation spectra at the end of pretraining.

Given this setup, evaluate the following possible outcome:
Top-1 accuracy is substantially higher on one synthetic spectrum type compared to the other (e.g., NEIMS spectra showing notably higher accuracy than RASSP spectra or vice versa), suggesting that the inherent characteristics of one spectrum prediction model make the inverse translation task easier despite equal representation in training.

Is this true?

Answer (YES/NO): YES